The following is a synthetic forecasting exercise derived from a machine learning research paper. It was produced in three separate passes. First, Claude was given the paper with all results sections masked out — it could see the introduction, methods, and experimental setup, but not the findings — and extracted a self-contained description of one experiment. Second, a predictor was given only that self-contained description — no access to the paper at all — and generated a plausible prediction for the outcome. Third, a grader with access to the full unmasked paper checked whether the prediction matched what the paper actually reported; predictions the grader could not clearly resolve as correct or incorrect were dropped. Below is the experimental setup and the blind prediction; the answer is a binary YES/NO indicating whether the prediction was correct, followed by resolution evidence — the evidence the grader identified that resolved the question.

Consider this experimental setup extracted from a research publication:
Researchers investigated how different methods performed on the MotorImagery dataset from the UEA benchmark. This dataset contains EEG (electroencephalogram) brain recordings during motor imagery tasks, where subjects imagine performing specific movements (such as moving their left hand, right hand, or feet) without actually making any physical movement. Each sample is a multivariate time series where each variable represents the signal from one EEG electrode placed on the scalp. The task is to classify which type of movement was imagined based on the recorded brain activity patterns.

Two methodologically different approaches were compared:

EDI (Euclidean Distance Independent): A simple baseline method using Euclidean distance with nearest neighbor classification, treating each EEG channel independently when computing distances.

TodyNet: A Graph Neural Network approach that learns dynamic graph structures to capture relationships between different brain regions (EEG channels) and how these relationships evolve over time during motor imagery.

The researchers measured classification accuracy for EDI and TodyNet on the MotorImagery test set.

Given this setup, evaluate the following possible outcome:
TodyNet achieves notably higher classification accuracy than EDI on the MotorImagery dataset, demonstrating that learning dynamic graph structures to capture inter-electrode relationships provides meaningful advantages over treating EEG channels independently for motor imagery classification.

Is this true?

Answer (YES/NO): YES